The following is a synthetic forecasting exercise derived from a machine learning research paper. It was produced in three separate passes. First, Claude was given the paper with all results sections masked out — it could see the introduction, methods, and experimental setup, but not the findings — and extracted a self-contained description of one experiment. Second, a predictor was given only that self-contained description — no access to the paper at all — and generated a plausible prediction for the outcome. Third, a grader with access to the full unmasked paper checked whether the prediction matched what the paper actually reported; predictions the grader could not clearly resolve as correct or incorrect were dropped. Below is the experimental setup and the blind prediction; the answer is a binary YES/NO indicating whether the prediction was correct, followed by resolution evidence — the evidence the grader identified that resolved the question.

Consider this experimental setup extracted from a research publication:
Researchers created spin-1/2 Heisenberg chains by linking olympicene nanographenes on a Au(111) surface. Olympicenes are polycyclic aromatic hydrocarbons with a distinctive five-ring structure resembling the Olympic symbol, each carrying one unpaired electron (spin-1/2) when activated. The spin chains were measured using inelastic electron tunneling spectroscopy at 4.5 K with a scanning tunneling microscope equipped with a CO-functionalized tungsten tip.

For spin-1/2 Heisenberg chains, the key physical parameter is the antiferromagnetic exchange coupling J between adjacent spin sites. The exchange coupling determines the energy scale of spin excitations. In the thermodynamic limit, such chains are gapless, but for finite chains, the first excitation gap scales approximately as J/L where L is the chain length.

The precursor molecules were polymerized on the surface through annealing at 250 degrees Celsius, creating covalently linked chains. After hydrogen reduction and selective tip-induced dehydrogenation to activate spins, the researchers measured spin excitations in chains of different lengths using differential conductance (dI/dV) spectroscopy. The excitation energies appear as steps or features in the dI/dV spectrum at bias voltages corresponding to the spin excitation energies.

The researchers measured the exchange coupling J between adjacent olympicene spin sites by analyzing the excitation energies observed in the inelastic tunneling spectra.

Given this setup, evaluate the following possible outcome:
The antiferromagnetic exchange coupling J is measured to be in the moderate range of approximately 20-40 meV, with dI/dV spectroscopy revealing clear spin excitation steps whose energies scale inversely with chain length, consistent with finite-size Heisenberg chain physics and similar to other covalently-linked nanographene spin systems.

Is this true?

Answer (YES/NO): YES